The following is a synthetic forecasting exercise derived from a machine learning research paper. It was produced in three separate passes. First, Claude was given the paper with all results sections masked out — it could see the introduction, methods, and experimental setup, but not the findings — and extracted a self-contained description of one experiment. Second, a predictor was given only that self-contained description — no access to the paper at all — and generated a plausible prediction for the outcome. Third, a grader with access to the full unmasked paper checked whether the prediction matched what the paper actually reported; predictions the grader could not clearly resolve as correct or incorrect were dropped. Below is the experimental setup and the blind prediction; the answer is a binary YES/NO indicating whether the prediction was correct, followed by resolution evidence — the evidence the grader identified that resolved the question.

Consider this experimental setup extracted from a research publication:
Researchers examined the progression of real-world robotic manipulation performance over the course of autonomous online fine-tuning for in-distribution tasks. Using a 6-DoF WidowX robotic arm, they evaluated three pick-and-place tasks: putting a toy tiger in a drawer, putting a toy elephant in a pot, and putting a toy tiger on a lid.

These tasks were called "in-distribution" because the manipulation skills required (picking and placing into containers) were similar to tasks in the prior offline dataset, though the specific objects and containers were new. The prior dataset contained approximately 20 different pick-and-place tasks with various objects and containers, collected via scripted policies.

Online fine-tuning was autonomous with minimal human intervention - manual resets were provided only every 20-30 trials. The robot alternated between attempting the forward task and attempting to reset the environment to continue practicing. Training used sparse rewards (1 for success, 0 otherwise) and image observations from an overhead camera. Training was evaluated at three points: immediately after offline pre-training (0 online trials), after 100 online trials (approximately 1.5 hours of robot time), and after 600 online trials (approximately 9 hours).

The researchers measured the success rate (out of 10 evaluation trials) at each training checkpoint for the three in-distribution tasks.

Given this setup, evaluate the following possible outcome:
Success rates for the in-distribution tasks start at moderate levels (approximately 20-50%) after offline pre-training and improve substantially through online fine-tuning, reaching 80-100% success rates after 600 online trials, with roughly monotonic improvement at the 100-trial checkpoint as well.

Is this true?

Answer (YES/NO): NO